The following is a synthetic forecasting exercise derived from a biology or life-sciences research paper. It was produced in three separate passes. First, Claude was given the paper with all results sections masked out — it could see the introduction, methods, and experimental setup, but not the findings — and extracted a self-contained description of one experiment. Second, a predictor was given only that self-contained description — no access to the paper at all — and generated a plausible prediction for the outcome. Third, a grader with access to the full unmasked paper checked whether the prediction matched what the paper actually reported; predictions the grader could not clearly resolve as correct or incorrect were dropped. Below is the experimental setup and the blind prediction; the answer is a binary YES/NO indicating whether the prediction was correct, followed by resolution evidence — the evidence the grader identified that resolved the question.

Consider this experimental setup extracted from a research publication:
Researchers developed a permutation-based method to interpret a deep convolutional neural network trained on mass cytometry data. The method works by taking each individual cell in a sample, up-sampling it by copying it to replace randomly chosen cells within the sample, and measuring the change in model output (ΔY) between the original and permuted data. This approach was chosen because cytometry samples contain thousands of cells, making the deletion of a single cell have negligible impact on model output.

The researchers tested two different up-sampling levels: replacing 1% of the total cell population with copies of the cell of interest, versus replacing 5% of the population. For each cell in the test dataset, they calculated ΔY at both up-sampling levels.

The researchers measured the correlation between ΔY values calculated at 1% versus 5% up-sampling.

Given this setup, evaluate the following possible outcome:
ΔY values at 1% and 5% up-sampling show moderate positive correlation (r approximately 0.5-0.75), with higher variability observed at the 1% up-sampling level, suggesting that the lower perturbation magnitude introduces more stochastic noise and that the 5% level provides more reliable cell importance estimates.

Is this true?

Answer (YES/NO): NO